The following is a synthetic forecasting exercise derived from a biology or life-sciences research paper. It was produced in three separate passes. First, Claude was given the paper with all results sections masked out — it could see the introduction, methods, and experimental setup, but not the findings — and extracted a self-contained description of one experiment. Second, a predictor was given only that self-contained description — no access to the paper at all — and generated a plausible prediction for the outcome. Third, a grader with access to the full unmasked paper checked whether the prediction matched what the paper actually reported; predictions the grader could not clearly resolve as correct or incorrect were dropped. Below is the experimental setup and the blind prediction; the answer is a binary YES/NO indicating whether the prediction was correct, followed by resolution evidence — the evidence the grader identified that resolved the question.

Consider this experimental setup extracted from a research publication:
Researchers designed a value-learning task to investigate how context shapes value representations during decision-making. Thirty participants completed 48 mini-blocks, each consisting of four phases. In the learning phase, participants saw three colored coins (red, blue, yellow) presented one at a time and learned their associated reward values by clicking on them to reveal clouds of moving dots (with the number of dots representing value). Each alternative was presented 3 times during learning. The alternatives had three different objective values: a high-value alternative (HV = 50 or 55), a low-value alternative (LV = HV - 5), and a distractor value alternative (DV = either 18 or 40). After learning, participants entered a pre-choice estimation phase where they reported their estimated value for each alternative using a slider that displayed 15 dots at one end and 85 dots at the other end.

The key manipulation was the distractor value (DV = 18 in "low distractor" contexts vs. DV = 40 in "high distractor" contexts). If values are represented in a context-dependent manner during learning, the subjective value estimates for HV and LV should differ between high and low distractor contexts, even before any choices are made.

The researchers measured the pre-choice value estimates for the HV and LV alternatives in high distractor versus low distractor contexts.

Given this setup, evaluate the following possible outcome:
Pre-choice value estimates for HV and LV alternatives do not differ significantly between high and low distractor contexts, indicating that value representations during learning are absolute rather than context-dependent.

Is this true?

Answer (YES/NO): NO